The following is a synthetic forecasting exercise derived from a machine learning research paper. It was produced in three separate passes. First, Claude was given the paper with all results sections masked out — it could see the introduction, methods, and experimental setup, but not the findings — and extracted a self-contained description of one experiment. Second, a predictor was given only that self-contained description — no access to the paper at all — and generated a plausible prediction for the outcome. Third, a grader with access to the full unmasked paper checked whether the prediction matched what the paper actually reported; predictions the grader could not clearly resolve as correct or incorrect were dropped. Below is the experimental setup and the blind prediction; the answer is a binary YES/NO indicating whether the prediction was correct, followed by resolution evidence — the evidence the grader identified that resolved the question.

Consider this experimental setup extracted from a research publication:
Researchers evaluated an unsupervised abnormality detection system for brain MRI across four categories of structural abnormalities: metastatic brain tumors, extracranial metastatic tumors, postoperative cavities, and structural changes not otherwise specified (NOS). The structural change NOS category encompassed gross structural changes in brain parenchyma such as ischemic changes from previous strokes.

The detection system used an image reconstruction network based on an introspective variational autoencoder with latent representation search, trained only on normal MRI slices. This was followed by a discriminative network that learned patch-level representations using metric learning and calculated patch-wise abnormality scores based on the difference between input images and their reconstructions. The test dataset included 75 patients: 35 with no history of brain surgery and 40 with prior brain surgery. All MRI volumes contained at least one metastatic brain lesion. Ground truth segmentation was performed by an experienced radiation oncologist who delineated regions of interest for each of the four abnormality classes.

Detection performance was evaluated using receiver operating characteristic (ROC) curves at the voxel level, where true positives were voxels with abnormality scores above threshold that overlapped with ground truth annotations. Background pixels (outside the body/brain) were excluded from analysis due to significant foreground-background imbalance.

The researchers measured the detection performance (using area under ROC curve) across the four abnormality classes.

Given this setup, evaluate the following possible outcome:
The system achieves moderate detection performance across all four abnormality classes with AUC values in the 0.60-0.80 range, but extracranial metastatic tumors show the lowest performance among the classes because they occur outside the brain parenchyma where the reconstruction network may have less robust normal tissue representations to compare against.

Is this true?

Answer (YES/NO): NO